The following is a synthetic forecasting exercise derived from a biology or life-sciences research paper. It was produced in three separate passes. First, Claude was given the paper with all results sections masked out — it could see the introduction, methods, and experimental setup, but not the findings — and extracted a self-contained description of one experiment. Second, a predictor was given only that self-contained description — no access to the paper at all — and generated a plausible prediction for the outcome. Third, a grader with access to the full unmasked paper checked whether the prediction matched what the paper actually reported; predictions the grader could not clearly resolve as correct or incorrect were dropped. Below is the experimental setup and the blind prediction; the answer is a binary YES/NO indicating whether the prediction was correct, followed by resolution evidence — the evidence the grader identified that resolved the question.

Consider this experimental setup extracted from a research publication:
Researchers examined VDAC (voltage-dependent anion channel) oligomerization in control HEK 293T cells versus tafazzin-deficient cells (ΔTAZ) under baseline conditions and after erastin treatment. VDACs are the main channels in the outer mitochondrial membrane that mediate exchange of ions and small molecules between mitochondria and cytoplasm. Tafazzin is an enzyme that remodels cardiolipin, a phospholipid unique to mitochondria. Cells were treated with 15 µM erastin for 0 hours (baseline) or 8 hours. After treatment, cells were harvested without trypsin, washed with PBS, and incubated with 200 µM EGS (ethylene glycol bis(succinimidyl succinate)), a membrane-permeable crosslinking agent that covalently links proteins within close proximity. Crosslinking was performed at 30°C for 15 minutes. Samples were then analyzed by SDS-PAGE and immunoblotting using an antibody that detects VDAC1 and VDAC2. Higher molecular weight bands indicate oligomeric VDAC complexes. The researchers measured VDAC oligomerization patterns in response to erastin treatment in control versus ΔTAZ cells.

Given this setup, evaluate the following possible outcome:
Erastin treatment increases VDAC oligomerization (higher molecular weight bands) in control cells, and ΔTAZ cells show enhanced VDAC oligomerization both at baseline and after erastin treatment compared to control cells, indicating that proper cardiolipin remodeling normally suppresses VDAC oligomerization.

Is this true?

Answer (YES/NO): NO